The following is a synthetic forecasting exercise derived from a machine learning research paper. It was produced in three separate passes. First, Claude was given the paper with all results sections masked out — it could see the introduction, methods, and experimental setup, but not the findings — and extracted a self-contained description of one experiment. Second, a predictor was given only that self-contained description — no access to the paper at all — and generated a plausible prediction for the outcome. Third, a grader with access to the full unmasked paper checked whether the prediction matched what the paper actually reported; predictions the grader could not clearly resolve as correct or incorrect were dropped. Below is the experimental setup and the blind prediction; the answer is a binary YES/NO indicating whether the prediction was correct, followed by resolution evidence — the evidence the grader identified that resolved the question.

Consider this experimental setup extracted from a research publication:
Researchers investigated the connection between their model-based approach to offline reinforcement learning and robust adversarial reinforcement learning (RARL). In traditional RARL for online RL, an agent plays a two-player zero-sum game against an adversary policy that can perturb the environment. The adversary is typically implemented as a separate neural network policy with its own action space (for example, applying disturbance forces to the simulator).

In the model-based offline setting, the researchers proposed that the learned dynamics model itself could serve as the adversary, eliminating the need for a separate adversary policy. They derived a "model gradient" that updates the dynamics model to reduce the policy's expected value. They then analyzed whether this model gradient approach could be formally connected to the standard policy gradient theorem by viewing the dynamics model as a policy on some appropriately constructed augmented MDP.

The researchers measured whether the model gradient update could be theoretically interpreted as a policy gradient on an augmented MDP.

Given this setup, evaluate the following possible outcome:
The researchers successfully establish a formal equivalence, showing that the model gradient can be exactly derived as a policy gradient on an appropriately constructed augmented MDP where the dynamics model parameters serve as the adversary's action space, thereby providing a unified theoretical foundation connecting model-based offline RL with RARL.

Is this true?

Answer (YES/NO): NO